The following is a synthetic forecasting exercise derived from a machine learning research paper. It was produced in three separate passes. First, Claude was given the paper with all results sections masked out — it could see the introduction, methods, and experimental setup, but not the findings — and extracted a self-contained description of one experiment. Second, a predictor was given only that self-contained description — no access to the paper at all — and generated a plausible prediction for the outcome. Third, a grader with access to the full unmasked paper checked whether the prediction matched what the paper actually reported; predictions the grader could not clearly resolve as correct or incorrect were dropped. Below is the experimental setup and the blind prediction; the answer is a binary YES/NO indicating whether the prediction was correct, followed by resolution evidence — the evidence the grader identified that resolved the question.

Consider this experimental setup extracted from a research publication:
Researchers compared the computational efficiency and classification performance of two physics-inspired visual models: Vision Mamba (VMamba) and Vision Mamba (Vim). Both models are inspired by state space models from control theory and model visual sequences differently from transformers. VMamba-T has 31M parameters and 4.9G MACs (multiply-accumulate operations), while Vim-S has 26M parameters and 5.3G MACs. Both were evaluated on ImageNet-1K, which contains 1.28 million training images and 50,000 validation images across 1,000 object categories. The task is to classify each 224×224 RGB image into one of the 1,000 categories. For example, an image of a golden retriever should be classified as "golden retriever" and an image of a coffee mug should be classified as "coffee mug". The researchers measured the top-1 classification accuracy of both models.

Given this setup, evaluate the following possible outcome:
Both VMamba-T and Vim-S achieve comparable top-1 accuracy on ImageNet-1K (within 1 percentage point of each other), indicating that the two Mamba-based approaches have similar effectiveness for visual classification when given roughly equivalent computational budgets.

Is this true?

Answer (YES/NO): NO